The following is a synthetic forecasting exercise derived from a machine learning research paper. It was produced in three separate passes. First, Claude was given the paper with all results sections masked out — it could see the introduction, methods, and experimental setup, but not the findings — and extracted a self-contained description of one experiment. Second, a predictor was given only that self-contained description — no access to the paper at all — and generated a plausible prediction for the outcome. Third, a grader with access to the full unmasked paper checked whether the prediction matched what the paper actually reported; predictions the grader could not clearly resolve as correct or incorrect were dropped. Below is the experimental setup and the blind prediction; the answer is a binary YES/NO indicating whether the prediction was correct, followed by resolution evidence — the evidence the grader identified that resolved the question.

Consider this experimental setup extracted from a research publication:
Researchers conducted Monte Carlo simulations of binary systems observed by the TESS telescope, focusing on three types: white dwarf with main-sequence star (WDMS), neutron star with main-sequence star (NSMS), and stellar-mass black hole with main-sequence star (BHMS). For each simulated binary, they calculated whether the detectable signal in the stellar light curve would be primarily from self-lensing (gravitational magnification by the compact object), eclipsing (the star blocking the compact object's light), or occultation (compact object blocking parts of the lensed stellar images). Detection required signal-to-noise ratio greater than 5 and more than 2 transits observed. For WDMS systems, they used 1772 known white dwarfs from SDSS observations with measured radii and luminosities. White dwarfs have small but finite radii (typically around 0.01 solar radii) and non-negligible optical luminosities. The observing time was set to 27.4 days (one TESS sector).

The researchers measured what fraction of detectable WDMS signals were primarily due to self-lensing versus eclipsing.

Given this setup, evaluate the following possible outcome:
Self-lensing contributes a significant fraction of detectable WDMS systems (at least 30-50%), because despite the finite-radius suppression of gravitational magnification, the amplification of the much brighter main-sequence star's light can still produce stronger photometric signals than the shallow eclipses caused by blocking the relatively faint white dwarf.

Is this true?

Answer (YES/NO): NO